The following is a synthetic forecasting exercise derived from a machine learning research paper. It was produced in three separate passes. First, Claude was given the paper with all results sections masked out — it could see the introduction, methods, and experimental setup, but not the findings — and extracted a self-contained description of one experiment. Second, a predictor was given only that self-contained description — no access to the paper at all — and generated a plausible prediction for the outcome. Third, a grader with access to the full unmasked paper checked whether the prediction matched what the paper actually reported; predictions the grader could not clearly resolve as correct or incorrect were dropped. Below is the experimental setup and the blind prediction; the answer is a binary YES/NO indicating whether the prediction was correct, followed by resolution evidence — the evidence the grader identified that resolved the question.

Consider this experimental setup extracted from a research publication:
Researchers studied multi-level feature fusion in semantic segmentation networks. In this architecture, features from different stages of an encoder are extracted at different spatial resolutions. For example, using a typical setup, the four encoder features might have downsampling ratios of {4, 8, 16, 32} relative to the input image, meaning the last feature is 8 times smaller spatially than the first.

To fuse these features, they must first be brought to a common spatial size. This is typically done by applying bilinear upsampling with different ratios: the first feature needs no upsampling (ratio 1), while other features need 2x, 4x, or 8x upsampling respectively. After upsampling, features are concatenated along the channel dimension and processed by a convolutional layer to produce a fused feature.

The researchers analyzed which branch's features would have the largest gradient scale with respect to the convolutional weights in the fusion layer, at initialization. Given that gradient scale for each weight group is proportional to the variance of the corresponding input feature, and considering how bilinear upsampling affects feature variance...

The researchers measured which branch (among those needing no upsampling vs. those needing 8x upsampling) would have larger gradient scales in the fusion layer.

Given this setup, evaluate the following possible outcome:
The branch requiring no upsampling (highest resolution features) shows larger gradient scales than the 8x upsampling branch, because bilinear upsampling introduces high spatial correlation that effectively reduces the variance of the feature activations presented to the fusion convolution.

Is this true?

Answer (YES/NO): YES